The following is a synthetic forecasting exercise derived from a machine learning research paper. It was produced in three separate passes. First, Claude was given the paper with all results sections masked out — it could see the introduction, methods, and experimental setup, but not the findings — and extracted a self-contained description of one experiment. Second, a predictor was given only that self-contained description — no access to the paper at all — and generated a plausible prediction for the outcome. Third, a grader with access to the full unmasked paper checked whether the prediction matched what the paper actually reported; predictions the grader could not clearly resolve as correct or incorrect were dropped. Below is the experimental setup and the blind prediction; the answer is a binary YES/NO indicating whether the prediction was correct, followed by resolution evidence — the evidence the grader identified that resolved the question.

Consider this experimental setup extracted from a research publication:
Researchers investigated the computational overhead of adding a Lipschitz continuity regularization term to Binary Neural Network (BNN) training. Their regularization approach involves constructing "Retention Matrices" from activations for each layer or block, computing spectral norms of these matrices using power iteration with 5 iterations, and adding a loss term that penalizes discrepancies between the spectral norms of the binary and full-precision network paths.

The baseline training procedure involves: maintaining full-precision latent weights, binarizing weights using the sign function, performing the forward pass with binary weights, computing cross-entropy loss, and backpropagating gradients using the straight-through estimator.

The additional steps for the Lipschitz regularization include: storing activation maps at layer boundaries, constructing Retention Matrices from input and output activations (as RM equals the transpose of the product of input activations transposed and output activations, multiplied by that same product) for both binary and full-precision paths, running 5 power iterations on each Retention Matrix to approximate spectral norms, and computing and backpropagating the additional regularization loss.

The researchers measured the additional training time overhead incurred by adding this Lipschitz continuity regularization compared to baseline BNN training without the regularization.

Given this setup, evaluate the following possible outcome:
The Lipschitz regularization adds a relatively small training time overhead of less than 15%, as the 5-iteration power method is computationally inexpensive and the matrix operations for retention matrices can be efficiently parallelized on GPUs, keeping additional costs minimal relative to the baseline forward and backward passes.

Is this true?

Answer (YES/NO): NO